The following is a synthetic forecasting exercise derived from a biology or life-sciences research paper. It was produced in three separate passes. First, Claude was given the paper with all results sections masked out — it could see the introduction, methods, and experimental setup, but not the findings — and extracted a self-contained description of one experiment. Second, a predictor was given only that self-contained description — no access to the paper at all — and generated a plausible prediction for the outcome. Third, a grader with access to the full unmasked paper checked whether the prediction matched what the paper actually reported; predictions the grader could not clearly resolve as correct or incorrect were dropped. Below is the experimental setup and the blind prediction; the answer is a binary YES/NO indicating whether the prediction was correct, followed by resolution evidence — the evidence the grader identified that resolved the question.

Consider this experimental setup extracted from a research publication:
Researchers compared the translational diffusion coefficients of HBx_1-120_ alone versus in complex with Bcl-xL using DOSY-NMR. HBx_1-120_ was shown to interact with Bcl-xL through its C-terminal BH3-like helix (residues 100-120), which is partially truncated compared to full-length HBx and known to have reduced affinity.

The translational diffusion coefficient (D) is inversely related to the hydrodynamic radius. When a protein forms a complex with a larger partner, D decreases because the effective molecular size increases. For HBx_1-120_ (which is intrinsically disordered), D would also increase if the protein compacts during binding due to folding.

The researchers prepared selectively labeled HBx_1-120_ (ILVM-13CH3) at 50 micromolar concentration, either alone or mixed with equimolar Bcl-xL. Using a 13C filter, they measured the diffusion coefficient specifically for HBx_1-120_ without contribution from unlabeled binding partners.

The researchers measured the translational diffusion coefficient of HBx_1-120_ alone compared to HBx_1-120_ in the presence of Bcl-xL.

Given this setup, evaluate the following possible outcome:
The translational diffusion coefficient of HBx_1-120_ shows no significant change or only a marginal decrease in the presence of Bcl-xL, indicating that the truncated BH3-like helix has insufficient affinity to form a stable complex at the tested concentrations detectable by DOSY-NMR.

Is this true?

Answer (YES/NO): YES